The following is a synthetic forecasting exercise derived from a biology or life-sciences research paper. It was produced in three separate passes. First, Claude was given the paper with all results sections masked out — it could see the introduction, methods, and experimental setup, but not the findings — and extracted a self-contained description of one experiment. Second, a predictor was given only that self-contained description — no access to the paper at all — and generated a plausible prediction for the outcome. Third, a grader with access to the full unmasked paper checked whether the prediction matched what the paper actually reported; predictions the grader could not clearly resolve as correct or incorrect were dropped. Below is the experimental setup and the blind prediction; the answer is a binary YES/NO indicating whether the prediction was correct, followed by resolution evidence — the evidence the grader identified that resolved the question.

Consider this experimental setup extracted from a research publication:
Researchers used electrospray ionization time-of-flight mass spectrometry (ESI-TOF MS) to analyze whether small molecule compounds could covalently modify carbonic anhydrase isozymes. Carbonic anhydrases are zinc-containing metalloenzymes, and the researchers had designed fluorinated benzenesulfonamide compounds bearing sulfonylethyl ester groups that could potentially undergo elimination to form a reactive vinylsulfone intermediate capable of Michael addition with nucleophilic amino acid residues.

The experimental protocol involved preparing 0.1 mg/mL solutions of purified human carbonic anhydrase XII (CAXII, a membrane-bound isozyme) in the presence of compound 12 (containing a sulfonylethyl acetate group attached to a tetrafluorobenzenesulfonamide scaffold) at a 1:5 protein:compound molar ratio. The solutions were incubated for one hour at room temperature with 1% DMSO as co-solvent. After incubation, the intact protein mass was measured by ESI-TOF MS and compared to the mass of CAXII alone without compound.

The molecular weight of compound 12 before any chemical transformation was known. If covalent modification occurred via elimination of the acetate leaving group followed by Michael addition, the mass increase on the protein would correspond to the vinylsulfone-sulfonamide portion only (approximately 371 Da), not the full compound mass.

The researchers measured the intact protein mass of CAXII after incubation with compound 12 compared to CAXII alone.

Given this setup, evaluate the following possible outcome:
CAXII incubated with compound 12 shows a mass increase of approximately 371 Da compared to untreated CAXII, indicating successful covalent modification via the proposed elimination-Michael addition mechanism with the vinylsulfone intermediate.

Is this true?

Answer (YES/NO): NO